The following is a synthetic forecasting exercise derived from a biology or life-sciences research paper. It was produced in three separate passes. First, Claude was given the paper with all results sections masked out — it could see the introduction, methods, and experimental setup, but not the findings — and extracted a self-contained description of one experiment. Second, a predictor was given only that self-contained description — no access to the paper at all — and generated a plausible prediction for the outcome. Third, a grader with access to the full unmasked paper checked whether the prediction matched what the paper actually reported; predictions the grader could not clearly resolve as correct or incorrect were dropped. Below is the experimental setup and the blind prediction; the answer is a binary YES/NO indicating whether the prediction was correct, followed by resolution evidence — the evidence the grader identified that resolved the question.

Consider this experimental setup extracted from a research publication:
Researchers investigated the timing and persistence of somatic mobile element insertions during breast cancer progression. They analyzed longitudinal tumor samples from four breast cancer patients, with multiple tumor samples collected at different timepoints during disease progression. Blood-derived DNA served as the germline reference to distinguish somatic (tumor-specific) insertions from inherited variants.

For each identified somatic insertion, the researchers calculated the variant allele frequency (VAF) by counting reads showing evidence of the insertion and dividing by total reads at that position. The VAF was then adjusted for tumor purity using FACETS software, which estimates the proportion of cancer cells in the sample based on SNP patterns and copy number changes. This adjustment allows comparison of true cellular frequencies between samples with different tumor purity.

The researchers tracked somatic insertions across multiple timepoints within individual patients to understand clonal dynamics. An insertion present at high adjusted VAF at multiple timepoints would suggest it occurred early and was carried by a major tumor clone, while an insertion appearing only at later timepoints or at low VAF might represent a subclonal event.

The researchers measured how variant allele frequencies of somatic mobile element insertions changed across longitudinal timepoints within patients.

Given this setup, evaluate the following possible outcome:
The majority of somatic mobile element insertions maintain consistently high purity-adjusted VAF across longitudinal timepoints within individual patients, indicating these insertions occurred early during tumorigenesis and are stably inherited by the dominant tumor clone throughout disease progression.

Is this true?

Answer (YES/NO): NO